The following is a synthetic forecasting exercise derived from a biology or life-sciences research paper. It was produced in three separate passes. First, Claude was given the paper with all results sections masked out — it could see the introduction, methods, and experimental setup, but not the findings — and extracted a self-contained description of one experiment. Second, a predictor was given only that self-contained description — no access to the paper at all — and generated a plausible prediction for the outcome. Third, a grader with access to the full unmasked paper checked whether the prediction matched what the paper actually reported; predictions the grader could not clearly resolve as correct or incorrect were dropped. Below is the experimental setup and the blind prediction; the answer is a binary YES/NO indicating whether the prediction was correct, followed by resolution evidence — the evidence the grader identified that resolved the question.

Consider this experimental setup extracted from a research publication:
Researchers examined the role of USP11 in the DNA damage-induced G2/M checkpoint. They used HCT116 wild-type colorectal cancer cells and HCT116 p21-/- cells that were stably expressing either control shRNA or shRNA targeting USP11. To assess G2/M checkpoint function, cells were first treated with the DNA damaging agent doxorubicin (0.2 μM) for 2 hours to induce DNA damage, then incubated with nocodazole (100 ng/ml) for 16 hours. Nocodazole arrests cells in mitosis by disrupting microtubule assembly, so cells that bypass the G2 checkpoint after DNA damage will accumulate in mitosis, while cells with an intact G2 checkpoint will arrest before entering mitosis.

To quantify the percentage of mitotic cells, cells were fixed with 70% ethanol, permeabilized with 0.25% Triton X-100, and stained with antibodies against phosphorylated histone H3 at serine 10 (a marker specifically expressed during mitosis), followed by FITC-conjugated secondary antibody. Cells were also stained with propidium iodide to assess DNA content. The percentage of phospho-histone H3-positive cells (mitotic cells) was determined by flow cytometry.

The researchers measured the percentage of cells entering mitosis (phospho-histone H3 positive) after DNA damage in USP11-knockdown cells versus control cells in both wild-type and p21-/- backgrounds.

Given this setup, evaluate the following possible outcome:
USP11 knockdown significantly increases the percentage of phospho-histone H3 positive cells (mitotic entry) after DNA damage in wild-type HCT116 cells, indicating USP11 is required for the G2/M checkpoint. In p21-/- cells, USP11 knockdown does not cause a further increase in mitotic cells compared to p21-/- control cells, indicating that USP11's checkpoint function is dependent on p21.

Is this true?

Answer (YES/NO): YES